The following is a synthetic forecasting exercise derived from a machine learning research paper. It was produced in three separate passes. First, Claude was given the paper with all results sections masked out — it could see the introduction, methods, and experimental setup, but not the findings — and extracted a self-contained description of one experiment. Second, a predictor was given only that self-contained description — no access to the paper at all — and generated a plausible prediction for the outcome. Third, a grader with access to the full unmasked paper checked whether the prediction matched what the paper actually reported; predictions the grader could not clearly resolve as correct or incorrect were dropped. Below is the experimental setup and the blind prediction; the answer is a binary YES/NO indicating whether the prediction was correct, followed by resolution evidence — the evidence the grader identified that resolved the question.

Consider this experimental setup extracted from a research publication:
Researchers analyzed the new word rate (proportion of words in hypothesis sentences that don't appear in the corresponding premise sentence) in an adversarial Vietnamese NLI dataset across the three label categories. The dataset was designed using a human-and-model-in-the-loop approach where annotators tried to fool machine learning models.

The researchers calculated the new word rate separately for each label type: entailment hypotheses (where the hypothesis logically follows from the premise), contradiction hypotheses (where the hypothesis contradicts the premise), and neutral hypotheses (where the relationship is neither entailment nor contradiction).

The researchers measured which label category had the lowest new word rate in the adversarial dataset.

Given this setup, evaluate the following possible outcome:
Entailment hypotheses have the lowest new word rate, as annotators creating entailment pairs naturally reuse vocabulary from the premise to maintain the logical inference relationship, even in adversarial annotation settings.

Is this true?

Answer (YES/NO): NO